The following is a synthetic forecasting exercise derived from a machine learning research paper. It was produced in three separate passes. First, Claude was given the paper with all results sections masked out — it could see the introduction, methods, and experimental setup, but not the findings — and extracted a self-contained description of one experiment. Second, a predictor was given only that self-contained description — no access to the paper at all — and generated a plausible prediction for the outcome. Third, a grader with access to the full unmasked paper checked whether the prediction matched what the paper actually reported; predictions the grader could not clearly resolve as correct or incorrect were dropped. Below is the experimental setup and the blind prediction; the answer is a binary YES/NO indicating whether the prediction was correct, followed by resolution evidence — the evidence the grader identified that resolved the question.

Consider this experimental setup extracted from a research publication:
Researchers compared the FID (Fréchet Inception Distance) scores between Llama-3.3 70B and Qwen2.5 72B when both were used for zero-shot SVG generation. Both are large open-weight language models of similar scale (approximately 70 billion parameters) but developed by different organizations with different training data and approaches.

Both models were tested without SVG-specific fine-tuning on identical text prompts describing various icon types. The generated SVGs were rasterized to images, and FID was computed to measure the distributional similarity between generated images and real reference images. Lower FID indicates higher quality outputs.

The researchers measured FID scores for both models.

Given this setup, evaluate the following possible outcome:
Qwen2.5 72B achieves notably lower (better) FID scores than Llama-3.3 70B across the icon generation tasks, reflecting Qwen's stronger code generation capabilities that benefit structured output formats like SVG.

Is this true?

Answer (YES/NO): YES